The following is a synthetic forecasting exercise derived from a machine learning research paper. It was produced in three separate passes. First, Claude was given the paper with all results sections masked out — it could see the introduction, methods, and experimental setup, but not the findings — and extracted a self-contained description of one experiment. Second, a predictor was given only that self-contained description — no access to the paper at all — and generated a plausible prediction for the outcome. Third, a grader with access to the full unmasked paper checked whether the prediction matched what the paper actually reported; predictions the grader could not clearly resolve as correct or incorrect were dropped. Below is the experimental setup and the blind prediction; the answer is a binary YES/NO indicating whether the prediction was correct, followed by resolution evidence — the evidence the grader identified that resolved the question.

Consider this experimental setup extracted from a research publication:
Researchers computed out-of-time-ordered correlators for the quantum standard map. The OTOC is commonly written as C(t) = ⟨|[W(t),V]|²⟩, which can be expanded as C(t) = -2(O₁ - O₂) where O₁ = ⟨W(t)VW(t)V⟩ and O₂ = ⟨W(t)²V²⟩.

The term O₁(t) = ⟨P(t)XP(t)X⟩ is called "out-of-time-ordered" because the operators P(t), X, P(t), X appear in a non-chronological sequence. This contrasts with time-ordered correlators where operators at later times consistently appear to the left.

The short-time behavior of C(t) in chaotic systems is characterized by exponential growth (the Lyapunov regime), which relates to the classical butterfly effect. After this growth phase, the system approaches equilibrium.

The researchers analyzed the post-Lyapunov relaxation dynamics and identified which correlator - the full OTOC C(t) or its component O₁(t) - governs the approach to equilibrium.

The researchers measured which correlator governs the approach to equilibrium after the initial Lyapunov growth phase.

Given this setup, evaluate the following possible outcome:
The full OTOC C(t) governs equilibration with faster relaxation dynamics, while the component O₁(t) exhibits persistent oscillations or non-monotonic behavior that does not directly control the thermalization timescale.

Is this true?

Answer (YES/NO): NO